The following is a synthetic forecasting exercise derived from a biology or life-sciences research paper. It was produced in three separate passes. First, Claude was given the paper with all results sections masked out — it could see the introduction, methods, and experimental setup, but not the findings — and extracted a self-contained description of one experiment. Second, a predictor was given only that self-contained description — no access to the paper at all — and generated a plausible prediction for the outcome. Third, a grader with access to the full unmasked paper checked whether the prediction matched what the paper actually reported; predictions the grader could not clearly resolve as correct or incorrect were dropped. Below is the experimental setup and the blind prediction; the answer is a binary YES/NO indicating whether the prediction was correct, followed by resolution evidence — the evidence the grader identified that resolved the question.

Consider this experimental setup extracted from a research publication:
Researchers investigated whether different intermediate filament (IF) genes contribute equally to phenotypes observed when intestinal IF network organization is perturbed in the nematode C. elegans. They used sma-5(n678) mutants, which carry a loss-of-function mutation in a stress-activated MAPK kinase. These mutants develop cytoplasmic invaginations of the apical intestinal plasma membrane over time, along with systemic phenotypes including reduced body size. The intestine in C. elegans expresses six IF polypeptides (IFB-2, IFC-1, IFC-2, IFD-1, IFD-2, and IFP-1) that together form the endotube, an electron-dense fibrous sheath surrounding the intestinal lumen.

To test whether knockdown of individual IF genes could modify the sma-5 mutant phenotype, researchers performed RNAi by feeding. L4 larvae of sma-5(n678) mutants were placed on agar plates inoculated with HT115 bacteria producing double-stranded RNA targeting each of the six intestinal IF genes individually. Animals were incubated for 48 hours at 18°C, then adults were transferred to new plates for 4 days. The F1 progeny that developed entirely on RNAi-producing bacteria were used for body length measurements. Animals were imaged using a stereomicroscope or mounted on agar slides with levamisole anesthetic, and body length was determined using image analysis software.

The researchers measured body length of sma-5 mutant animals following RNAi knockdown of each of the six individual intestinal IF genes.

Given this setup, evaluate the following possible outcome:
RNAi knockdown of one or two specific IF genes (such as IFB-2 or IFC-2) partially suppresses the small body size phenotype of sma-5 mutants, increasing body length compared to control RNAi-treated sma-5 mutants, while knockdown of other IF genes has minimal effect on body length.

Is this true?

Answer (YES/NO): NO